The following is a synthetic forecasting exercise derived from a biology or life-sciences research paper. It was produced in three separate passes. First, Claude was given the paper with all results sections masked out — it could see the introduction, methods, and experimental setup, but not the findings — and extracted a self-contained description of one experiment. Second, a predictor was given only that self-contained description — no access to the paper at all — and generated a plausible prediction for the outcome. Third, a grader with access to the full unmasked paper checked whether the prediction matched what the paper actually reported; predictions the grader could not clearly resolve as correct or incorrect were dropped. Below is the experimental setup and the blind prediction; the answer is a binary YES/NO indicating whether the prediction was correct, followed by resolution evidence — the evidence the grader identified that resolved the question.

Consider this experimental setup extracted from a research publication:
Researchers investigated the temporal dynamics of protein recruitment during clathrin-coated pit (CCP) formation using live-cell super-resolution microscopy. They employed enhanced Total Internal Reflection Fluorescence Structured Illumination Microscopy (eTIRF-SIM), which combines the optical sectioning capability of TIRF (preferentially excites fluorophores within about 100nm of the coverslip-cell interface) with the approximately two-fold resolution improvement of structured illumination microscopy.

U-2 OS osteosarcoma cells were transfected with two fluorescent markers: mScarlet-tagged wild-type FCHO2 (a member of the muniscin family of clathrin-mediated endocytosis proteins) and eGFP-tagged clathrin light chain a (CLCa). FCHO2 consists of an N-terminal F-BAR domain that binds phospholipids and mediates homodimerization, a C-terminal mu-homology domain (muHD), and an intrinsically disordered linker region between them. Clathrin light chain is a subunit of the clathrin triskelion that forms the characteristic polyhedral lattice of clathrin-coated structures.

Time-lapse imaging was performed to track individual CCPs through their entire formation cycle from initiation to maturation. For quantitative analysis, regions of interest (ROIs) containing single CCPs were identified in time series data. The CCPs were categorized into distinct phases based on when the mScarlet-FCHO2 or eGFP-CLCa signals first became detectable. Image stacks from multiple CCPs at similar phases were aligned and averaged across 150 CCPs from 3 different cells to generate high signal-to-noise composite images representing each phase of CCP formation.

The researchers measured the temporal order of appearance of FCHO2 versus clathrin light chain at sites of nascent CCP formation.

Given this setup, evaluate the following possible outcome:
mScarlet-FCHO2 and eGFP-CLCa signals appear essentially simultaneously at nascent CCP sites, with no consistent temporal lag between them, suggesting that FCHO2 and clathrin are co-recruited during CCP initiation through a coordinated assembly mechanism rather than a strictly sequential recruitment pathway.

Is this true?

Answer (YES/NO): NO